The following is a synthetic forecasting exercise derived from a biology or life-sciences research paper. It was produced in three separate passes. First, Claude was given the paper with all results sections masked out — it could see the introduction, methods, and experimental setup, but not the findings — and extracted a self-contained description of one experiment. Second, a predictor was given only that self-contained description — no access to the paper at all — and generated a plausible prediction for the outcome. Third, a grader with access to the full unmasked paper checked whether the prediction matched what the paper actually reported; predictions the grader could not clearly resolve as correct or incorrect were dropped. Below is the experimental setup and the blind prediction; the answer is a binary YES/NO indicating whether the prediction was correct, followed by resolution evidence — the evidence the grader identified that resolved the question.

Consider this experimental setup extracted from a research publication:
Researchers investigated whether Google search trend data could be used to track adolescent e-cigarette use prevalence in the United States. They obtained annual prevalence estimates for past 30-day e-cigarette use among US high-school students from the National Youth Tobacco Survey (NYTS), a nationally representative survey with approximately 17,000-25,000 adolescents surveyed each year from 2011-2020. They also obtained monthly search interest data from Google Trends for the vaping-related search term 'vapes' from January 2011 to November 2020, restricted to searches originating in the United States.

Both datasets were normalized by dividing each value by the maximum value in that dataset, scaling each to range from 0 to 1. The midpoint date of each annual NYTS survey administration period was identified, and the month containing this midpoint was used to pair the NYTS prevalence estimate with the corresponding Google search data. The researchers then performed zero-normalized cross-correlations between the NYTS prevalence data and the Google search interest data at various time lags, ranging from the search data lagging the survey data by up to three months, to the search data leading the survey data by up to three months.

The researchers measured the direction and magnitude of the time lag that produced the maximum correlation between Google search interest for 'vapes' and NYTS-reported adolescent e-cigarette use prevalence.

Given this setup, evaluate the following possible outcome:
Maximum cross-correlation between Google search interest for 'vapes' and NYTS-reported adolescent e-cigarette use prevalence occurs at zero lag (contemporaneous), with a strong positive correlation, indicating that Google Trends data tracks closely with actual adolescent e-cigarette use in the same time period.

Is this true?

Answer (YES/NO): NO